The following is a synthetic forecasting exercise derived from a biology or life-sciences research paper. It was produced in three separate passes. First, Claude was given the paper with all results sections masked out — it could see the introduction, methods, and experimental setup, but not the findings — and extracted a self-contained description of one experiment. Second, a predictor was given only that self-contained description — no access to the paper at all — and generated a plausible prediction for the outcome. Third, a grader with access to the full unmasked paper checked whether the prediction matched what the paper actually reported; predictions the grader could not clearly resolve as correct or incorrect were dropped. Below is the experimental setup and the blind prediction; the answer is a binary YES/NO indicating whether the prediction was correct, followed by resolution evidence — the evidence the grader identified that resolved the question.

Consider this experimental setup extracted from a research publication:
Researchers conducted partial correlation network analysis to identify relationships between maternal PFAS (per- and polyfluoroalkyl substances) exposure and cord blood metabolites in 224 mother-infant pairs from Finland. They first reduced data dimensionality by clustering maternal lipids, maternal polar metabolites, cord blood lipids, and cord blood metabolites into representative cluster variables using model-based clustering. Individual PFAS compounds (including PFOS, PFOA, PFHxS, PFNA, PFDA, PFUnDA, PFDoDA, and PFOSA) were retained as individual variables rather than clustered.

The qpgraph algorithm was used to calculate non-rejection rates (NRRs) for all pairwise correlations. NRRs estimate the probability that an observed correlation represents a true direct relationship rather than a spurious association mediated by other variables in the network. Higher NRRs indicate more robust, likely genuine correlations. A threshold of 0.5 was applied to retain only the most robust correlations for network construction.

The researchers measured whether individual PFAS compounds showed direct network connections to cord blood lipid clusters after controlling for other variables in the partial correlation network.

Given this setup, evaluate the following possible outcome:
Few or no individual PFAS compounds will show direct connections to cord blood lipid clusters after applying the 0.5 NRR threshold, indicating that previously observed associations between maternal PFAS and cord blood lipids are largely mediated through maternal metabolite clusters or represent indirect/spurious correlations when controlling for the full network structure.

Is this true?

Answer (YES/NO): NO